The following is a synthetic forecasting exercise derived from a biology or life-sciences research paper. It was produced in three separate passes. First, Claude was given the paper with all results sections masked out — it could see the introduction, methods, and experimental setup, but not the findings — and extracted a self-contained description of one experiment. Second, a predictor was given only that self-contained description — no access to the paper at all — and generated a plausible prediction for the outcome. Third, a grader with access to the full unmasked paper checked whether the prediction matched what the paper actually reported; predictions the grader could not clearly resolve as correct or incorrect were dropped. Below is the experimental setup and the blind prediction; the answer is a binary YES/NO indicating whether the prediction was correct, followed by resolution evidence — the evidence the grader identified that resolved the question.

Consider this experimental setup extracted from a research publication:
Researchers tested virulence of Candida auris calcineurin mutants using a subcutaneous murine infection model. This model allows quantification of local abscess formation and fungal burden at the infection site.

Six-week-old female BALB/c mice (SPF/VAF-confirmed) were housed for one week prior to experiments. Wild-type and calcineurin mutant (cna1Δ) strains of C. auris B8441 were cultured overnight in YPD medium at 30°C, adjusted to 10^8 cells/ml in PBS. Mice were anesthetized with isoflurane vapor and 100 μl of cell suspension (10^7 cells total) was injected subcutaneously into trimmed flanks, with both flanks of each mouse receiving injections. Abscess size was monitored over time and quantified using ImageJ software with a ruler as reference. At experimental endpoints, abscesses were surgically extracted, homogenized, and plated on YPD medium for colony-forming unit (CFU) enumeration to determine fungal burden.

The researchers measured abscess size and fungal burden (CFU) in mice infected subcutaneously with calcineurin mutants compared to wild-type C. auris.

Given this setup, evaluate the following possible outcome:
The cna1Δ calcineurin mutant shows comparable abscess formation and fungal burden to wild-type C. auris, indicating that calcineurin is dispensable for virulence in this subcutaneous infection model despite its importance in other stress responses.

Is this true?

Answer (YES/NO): NO